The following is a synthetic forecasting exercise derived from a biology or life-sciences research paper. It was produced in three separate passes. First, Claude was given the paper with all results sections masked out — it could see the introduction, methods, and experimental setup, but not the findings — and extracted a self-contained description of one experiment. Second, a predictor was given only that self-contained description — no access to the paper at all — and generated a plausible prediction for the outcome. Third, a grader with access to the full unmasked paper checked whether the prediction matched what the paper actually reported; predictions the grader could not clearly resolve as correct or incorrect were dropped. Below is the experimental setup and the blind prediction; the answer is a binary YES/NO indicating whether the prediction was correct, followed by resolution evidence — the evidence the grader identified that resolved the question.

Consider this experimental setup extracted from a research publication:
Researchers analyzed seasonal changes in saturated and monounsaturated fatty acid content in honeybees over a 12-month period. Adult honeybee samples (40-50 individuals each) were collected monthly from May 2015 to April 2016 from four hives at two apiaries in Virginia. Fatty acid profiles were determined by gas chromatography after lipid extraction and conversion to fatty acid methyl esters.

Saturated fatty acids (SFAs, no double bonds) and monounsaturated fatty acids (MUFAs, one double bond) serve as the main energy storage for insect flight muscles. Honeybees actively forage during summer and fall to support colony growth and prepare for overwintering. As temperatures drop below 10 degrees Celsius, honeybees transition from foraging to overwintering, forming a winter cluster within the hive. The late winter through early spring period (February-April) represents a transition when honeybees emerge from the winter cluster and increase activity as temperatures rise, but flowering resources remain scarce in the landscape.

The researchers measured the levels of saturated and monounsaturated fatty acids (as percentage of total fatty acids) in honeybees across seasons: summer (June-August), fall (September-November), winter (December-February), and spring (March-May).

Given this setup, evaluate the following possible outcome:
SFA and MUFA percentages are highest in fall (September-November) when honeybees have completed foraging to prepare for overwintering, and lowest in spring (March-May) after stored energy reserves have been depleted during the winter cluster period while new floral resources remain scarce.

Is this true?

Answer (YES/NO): NO